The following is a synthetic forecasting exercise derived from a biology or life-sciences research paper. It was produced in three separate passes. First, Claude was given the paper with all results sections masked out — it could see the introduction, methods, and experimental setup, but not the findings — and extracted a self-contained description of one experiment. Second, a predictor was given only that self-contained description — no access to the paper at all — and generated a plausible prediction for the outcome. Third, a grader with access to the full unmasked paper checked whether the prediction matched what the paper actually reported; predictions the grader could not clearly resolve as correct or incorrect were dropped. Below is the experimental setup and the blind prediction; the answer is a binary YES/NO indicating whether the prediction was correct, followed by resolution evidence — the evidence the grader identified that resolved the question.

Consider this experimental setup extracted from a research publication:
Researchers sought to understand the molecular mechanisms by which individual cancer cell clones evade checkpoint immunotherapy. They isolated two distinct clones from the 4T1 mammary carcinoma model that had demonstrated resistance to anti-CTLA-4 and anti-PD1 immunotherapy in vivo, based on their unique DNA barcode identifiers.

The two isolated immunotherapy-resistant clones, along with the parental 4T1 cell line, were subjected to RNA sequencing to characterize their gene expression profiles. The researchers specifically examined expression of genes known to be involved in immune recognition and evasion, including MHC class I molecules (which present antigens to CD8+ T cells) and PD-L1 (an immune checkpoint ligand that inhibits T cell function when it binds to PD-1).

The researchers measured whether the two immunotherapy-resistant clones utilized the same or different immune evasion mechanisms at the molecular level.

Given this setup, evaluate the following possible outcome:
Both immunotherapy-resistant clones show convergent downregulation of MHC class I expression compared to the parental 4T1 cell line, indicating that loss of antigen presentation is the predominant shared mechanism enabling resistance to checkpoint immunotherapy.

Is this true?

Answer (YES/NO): NO